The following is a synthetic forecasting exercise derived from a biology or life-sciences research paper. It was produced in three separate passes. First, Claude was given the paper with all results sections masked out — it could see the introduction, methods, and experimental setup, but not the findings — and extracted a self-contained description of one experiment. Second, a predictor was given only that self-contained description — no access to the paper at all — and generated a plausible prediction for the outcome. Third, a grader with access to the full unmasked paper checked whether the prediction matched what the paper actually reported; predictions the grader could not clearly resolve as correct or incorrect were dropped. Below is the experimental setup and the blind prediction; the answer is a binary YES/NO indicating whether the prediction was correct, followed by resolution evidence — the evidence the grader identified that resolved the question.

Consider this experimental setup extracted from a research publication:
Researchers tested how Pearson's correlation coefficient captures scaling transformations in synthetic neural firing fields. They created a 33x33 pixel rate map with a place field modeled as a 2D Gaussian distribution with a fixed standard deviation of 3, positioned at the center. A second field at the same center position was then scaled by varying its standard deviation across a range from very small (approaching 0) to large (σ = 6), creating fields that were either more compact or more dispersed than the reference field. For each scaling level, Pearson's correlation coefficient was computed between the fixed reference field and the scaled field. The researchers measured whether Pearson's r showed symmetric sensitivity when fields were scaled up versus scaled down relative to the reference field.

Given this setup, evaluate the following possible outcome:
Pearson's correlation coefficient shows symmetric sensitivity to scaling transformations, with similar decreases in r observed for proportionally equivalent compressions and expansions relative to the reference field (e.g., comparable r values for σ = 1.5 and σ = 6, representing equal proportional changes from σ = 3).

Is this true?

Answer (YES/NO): NO